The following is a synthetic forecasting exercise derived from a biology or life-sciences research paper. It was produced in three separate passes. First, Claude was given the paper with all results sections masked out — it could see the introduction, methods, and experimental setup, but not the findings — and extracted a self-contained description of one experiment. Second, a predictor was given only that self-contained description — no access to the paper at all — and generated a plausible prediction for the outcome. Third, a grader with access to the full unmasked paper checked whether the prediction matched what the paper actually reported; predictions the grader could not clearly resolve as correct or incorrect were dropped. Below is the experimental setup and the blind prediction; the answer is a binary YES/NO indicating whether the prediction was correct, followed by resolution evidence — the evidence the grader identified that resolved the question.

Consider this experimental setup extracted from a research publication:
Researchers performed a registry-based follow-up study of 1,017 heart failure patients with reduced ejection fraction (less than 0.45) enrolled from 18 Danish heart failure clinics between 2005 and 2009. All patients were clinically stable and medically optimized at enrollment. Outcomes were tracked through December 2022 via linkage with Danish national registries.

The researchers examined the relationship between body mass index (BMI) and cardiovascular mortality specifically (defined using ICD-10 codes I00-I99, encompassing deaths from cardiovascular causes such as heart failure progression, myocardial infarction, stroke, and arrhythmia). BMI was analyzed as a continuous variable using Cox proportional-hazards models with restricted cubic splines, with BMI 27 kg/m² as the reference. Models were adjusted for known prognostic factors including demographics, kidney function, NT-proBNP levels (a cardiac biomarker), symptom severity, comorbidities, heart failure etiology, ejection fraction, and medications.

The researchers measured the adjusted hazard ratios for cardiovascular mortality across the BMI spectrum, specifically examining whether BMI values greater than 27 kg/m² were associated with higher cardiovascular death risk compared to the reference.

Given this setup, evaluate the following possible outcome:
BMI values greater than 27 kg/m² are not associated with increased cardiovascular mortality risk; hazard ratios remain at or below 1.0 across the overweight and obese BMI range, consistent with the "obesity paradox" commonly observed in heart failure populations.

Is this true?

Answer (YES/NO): NO